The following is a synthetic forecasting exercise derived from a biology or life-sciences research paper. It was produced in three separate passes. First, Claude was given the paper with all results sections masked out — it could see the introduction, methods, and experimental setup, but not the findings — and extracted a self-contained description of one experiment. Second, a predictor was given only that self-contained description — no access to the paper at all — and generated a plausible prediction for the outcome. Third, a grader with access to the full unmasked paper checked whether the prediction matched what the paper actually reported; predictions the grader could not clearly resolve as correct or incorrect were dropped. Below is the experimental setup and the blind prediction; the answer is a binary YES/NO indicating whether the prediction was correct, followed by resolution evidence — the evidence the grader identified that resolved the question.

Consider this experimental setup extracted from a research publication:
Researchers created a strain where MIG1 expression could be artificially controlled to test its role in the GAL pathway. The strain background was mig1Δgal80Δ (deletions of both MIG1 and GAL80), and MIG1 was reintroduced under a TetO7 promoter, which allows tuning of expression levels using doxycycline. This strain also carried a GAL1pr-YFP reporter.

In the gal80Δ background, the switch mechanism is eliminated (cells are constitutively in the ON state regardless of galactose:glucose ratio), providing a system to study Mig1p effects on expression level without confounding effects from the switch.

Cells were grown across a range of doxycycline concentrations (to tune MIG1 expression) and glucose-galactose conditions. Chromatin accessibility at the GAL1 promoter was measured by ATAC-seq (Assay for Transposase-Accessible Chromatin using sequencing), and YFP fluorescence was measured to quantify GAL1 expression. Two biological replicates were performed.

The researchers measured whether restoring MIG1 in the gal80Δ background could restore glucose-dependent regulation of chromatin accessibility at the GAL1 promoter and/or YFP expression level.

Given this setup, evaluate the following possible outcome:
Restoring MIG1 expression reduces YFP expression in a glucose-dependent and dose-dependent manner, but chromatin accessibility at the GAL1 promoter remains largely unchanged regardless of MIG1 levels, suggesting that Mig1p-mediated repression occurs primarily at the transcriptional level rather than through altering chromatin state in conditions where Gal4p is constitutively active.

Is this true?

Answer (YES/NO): NO